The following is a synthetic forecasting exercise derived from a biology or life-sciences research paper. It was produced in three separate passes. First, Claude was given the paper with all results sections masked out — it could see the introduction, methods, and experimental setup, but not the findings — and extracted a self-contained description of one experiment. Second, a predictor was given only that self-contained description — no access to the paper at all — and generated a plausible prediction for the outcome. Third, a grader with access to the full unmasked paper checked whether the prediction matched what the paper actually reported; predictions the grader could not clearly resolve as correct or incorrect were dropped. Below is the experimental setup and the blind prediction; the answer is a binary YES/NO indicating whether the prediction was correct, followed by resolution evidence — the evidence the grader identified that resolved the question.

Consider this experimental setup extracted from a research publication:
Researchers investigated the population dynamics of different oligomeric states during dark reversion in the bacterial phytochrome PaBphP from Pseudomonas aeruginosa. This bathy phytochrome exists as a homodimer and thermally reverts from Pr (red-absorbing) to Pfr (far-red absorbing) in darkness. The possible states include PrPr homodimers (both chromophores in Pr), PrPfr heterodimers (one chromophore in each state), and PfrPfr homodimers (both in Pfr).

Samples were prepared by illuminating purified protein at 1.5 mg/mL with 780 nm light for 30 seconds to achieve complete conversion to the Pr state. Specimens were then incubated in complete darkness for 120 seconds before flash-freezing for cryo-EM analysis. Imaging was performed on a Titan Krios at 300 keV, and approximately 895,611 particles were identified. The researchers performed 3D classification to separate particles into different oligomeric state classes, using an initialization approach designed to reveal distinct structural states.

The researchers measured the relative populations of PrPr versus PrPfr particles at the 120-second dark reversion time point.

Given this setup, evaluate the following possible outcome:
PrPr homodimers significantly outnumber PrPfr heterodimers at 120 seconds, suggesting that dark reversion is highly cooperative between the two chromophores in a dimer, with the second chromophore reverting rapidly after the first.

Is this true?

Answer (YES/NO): NO